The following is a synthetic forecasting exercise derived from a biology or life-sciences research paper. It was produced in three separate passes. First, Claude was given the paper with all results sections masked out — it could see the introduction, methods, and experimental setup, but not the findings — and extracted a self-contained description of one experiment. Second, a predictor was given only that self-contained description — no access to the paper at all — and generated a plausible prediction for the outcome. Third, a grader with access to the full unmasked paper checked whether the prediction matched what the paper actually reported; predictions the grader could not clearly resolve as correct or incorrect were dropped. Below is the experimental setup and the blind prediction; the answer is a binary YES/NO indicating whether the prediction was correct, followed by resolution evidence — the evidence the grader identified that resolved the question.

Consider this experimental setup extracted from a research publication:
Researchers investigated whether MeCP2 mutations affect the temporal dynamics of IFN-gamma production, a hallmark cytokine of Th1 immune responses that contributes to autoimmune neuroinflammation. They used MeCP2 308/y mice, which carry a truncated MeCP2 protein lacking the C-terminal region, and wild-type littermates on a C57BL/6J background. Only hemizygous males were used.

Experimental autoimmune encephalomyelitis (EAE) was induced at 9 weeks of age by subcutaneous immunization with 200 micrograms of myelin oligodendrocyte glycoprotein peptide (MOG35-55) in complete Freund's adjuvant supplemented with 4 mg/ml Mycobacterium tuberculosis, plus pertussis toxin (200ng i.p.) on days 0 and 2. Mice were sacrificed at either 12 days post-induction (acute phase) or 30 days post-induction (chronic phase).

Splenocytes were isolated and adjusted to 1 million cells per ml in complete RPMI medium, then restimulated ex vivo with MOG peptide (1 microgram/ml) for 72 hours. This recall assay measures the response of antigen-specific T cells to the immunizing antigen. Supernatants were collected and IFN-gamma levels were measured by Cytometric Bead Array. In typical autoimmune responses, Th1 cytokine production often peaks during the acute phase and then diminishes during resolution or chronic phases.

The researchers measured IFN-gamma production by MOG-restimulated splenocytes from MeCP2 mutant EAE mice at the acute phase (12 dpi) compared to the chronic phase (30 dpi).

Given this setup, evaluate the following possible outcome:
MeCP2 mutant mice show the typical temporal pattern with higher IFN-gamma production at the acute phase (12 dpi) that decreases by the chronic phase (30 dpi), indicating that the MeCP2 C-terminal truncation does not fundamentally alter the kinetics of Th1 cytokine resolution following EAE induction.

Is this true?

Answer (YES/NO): NO